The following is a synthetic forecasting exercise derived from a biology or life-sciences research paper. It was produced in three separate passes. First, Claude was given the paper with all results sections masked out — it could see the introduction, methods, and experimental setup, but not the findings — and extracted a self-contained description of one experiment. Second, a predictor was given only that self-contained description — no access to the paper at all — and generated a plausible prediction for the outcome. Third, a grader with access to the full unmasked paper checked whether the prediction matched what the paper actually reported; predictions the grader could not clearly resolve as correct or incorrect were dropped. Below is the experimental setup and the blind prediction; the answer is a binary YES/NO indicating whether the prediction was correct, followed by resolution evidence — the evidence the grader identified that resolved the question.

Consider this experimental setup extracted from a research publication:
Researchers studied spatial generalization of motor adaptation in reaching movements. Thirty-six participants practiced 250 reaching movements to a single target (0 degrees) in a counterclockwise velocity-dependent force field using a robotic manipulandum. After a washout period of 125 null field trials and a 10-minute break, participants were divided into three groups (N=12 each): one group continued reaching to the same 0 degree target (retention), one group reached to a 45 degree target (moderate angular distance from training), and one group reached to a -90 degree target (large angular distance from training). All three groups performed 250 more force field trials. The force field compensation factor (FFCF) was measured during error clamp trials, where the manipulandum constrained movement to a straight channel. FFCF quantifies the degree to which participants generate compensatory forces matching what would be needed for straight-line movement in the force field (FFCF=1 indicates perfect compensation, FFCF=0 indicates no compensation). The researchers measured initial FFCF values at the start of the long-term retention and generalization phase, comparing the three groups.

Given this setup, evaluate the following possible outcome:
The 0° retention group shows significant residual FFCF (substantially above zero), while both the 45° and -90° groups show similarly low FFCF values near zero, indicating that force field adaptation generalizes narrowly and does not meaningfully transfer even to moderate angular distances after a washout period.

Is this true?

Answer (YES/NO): NO